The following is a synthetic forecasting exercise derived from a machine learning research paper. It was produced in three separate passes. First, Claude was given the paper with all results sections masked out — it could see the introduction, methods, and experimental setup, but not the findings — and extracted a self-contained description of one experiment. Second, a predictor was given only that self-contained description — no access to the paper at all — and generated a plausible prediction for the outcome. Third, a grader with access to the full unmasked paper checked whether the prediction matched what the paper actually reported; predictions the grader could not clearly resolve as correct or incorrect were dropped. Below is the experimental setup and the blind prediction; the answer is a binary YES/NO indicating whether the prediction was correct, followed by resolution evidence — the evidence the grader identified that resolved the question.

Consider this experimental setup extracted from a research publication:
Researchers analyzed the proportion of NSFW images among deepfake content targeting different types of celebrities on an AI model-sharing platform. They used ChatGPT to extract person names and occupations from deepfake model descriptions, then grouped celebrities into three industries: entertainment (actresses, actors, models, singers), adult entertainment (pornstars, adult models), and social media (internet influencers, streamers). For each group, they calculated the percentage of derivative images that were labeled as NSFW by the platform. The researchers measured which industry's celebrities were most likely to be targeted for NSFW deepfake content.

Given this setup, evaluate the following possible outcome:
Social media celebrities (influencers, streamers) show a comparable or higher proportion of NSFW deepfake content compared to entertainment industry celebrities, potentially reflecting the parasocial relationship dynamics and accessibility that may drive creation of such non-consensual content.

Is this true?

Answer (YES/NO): YES